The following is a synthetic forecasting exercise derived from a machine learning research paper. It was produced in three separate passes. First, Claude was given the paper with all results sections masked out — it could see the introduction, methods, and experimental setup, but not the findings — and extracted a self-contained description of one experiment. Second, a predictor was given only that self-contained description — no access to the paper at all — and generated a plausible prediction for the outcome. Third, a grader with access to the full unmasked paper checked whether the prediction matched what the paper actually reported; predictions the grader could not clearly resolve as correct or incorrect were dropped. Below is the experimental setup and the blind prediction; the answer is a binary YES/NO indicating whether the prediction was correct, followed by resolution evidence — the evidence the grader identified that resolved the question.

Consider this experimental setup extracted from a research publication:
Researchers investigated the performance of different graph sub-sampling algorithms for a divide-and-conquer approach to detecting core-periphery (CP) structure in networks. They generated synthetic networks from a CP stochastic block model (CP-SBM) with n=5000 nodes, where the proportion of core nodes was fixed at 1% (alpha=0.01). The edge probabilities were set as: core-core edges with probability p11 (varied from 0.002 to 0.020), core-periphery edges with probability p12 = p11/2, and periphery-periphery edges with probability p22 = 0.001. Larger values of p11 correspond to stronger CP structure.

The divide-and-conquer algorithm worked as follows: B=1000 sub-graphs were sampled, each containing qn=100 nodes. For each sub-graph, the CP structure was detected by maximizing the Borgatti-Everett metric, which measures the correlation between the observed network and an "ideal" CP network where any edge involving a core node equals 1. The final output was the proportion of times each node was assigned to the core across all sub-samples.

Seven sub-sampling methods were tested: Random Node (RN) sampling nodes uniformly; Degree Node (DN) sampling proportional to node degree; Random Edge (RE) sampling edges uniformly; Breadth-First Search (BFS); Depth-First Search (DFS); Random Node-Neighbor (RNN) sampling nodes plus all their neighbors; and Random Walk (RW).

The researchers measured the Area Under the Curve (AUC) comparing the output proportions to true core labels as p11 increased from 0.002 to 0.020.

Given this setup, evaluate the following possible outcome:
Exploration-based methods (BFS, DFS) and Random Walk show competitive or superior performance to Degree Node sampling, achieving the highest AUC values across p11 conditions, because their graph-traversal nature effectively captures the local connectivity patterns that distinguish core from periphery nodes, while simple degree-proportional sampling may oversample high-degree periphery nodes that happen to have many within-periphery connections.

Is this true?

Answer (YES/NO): NO